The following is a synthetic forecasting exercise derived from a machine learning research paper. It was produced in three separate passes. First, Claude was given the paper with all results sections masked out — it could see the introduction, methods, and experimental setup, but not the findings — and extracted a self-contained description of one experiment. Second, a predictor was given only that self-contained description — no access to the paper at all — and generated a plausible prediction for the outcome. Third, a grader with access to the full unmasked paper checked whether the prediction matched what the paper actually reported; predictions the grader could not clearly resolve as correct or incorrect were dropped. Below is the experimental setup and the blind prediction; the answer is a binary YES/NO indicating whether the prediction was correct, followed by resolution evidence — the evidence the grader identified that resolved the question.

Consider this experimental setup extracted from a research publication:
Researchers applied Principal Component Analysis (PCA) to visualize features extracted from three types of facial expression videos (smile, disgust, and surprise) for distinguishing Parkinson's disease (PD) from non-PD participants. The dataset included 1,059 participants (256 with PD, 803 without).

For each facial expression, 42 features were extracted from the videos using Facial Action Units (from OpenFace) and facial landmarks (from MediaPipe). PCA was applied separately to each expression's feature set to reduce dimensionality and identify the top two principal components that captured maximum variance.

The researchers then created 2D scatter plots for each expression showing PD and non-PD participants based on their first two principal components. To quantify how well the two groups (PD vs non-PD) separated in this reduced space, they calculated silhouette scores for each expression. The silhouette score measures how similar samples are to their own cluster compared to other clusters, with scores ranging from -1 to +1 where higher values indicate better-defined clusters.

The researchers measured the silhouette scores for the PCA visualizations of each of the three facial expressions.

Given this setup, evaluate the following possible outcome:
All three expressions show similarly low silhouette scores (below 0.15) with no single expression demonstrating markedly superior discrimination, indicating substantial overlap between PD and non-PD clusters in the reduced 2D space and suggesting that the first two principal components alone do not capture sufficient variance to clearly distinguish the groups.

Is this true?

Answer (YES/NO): NO